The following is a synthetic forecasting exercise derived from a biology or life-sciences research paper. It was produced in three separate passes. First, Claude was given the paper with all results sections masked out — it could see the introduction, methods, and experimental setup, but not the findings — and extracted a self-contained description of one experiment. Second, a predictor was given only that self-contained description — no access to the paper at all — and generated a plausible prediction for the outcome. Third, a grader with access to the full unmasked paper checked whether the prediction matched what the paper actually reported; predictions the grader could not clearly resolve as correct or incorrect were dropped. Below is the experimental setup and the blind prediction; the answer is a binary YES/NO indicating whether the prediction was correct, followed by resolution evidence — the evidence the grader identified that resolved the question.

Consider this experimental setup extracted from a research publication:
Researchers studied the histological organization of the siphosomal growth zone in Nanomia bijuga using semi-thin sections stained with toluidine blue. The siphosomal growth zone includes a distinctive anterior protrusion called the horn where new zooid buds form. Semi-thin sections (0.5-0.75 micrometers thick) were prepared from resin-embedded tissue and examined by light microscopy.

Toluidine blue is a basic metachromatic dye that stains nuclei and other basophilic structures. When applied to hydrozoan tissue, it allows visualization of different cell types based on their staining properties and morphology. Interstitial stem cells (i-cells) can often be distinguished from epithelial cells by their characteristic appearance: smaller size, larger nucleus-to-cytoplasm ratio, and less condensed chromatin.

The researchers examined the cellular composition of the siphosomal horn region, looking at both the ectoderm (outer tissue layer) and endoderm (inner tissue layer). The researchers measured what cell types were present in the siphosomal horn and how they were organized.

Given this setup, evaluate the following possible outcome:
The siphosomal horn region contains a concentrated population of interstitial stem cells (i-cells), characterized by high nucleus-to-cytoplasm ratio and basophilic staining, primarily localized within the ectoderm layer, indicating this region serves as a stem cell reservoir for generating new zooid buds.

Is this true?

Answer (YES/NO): NO